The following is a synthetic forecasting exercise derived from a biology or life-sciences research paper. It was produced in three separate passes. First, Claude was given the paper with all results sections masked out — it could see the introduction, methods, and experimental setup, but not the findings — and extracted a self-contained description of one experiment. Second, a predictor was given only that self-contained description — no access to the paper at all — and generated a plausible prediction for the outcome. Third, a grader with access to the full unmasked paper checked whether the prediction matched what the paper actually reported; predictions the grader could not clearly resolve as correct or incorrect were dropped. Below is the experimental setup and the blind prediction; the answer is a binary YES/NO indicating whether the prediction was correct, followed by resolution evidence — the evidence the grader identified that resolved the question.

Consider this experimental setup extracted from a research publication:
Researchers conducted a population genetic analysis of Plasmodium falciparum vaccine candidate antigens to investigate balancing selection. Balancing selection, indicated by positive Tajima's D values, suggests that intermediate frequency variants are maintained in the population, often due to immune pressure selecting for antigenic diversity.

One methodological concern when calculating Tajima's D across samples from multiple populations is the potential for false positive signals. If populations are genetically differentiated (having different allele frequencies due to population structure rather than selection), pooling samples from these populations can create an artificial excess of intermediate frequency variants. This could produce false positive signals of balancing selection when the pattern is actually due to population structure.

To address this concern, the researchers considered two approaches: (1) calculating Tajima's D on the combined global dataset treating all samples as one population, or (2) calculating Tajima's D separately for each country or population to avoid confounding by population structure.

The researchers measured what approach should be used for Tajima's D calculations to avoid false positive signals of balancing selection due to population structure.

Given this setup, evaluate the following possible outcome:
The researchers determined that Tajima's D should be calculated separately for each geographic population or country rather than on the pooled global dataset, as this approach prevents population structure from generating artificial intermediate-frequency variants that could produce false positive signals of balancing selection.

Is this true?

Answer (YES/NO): YES